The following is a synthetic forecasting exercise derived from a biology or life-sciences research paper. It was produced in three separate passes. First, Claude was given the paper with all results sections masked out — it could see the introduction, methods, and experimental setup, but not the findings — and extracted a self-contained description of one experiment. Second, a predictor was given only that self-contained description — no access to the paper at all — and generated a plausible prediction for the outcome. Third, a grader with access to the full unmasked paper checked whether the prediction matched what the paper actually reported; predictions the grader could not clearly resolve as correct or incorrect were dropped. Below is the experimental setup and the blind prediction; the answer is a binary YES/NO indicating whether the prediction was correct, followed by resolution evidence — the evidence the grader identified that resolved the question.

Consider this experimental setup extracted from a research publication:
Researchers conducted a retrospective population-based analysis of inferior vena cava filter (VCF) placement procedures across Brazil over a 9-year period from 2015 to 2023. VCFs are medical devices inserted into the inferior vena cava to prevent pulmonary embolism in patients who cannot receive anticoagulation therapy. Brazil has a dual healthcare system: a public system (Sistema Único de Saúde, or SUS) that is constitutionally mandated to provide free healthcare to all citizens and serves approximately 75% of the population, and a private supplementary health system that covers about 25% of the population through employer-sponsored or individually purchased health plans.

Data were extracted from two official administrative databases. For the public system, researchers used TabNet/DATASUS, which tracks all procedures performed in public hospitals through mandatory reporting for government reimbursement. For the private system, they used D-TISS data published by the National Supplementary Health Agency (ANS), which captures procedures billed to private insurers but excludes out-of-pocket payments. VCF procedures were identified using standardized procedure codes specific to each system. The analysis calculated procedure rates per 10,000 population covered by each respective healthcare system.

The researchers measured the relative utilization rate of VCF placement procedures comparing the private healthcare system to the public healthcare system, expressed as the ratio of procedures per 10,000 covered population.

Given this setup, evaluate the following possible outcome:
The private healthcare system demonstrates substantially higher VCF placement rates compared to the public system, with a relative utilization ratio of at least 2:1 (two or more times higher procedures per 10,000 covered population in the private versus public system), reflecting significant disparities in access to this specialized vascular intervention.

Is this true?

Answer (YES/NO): YES